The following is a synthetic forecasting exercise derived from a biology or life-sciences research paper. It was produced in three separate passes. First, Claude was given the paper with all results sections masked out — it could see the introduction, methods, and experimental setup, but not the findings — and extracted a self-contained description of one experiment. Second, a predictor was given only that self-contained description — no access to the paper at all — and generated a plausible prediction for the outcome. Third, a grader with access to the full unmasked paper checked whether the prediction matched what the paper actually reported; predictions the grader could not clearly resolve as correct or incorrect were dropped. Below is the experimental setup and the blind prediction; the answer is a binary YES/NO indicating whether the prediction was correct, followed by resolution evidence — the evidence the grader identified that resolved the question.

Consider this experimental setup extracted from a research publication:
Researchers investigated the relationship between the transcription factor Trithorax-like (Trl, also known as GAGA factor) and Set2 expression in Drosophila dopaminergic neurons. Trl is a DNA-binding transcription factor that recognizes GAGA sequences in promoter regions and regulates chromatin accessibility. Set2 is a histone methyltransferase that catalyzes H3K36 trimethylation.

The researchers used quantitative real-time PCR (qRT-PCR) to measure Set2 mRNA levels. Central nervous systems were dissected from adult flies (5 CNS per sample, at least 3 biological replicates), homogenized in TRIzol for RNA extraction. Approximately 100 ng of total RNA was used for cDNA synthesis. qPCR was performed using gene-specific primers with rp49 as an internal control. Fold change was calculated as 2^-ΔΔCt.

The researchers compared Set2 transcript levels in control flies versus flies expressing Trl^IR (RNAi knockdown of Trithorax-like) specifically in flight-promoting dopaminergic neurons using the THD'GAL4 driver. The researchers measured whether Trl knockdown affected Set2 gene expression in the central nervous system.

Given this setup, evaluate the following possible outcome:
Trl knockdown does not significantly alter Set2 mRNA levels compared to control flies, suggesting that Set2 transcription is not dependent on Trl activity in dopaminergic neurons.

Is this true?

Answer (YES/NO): NO